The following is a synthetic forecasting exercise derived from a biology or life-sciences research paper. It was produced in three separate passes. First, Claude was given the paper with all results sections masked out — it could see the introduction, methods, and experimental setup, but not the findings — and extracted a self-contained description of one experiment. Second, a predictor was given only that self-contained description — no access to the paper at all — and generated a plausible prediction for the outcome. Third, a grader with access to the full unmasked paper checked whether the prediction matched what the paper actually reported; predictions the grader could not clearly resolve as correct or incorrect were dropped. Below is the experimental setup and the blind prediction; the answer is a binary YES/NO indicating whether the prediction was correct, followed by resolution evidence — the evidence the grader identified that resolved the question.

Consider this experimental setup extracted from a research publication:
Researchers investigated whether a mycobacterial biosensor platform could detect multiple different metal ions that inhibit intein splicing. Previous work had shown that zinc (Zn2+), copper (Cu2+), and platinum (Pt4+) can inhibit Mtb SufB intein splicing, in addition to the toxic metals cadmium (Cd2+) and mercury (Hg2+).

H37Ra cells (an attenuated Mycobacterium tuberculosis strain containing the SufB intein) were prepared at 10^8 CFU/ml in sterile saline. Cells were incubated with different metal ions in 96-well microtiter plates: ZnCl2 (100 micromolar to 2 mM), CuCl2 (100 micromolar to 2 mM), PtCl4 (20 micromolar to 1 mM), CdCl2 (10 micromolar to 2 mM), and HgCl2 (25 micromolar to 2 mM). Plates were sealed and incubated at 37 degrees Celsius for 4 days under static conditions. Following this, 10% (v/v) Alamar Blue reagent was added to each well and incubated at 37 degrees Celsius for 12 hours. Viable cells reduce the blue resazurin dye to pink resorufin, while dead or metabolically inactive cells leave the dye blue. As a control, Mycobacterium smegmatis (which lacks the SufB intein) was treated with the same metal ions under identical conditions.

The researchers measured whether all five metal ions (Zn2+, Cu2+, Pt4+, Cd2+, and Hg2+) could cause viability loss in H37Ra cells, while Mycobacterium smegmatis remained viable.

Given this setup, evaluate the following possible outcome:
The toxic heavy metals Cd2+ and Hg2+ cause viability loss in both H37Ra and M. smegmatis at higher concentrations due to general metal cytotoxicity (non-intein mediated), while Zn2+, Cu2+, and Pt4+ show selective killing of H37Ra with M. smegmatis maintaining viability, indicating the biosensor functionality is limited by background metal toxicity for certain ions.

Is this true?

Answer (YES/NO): NO